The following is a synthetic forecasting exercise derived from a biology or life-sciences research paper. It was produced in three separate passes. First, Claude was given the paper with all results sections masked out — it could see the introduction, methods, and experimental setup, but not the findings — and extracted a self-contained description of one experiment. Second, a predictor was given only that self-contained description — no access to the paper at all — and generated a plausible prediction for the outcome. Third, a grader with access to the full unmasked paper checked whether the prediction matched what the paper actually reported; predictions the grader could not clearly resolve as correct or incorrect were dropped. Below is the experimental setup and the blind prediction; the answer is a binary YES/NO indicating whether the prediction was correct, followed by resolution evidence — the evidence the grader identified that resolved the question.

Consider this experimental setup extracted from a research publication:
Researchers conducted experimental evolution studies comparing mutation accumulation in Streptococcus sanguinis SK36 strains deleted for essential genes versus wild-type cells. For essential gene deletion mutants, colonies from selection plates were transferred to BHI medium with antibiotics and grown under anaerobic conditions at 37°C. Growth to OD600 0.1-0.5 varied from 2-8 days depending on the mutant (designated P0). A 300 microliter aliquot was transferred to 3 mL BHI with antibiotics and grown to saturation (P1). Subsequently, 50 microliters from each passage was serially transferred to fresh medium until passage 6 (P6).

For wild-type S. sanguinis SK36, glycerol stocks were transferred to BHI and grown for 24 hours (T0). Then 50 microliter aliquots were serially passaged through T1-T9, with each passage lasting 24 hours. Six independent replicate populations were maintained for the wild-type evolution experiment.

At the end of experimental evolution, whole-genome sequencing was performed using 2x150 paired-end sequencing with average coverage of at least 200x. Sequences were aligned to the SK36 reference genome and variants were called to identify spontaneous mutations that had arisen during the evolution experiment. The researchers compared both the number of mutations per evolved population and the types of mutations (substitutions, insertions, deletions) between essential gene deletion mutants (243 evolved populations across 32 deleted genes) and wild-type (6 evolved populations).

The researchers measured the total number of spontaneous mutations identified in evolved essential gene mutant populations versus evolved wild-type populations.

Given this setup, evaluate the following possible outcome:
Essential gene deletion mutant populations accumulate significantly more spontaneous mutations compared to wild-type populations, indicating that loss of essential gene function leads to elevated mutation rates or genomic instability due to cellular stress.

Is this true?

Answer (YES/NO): NO